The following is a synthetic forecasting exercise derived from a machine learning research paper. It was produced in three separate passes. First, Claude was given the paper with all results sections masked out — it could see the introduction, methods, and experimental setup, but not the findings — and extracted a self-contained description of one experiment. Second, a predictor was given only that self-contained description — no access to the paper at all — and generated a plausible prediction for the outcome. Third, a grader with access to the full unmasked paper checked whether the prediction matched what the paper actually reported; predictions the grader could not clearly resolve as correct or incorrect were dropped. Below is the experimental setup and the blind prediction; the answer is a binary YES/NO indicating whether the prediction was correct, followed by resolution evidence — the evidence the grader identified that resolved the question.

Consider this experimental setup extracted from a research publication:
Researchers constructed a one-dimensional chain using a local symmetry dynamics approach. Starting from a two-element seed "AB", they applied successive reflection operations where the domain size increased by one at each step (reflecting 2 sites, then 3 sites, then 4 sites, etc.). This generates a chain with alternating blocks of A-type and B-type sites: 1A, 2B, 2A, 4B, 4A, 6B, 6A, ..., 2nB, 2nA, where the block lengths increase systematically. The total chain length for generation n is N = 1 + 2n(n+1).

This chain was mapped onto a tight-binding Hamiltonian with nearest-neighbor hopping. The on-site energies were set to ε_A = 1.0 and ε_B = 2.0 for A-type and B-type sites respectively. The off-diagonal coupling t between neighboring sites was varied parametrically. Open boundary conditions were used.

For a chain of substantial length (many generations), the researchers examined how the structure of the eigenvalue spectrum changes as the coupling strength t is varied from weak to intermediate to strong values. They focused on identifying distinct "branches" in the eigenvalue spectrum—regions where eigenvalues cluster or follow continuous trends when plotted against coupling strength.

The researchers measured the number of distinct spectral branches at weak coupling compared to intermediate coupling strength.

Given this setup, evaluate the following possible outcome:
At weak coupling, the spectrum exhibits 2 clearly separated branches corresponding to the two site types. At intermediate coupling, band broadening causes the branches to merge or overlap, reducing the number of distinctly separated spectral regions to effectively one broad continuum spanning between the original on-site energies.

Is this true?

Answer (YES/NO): NO